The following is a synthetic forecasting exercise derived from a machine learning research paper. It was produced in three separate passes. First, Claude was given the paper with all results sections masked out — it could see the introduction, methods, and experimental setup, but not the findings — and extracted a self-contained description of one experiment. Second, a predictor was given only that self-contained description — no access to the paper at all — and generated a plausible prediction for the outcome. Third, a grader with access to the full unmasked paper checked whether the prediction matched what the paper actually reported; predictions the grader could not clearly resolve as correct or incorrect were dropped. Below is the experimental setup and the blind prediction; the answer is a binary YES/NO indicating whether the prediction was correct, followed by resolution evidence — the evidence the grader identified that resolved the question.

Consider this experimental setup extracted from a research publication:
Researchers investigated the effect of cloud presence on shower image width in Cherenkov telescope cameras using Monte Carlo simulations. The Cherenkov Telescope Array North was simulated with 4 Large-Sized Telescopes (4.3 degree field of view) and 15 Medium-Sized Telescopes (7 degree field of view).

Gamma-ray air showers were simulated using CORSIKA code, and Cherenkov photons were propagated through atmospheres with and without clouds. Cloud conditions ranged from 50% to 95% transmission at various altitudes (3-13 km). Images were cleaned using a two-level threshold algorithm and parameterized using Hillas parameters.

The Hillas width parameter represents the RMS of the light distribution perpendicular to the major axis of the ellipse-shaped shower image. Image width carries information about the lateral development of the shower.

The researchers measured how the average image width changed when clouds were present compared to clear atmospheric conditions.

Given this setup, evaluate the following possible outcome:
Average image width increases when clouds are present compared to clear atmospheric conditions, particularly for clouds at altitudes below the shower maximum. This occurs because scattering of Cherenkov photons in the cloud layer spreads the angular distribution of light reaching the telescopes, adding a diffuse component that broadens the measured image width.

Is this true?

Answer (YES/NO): YES